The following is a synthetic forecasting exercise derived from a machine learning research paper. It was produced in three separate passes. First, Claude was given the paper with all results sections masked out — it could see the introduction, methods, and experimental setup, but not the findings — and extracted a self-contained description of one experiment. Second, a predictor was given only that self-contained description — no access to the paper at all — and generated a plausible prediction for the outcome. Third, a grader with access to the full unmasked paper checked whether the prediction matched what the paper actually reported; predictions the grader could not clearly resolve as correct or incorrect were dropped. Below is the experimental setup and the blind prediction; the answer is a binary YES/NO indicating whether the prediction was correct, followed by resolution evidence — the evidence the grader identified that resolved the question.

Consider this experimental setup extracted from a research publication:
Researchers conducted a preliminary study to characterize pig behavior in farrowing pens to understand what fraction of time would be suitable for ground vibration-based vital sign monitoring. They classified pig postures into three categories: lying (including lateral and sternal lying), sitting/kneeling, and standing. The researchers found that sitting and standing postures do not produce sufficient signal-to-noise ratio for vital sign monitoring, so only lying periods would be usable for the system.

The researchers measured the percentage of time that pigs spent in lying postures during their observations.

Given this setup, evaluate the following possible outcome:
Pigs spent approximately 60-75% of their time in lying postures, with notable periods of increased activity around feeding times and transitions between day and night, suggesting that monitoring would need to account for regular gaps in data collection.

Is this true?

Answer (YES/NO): NO